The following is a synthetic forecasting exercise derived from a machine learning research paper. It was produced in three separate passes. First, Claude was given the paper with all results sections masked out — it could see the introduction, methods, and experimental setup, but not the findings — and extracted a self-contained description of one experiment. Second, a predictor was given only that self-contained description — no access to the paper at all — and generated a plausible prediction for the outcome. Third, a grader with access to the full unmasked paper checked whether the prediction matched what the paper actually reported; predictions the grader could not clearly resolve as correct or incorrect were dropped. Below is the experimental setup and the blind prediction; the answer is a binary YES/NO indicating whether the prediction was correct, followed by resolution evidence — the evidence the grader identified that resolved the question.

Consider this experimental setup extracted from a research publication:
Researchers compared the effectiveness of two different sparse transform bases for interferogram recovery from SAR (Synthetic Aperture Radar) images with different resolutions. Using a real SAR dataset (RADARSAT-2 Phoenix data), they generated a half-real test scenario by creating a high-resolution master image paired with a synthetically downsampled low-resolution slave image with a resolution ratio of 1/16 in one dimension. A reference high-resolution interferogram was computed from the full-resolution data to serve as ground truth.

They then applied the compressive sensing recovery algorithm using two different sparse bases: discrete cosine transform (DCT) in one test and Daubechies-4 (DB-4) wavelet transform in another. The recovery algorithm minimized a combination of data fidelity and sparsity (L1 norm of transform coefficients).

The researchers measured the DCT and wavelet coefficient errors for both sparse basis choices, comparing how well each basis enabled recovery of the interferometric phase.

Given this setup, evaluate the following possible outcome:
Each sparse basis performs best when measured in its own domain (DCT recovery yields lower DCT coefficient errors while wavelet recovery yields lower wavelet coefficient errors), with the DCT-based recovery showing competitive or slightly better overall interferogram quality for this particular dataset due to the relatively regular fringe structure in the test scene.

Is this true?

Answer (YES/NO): NO